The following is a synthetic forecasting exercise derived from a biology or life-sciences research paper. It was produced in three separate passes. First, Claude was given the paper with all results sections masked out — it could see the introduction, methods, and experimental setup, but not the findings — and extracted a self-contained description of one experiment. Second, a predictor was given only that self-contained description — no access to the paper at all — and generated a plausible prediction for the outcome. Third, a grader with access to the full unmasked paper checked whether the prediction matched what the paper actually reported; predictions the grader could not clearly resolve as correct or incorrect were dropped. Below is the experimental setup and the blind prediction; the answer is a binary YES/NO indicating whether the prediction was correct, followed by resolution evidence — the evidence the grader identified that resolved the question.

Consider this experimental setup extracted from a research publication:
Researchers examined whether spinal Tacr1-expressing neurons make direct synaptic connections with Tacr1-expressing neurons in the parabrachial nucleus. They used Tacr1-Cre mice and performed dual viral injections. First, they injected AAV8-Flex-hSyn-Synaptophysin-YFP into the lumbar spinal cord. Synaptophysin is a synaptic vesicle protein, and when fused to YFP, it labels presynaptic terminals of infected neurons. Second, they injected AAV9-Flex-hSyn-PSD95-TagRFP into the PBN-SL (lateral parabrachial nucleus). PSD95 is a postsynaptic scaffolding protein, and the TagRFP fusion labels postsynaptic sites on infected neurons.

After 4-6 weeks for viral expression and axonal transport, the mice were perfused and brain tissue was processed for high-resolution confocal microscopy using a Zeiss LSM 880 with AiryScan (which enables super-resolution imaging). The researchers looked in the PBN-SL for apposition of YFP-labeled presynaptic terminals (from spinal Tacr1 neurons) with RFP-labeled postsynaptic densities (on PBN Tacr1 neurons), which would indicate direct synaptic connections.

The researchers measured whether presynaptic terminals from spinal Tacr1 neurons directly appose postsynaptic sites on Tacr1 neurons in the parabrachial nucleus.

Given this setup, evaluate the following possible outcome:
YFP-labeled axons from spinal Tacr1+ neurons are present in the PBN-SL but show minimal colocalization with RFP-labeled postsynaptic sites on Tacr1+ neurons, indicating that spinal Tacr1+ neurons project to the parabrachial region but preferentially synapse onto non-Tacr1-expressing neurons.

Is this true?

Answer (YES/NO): NO